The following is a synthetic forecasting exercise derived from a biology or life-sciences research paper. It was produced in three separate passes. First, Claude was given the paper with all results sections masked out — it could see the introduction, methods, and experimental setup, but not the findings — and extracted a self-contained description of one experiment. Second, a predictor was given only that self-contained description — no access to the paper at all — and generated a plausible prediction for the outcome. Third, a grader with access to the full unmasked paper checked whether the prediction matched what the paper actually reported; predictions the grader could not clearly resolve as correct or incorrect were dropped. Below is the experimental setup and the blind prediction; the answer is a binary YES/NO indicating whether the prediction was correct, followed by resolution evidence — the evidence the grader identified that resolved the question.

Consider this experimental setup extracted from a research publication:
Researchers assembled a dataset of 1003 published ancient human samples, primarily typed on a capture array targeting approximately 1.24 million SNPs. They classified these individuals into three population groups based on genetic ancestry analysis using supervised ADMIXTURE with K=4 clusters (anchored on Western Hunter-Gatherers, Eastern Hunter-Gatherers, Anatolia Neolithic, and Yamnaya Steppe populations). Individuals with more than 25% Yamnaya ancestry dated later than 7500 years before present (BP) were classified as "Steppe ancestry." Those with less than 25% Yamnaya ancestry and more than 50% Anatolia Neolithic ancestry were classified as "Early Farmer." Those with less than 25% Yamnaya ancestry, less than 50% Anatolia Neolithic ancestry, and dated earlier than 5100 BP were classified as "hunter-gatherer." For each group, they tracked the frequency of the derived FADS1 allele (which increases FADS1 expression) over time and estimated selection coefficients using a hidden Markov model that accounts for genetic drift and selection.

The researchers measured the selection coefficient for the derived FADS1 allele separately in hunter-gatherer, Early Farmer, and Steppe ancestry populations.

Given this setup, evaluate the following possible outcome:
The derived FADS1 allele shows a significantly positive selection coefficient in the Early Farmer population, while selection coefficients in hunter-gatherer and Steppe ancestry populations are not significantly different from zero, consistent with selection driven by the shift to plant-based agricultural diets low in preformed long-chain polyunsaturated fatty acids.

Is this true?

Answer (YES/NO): NO